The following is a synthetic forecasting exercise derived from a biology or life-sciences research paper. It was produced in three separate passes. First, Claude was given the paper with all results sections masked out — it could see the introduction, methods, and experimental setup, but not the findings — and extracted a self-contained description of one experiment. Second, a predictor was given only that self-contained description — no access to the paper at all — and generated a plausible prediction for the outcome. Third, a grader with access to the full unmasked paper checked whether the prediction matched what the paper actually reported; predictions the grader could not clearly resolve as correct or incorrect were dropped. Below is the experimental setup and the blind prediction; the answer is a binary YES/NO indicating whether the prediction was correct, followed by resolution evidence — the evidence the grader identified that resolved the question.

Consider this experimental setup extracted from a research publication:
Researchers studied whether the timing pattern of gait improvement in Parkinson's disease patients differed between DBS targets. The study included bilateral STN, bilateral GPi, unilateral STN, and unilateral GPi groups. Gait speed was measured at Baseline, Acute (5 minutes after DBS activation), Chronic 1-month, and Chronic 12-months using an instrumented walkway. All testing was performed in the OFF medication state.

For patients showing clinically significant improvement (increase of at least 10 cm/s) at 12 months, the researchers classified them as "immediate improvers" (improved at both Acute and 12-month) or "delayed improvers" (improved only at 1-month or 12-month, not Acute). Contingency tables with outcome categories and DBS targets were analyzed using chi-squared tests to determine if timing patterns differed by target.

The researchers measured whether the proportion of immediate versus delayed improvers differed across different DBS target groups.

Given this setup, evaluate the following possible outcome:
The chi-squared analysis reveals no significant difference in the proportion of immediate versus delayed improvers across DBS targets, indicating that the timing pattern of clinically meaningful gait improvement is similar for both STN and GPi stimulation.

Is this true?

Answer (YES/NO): NO